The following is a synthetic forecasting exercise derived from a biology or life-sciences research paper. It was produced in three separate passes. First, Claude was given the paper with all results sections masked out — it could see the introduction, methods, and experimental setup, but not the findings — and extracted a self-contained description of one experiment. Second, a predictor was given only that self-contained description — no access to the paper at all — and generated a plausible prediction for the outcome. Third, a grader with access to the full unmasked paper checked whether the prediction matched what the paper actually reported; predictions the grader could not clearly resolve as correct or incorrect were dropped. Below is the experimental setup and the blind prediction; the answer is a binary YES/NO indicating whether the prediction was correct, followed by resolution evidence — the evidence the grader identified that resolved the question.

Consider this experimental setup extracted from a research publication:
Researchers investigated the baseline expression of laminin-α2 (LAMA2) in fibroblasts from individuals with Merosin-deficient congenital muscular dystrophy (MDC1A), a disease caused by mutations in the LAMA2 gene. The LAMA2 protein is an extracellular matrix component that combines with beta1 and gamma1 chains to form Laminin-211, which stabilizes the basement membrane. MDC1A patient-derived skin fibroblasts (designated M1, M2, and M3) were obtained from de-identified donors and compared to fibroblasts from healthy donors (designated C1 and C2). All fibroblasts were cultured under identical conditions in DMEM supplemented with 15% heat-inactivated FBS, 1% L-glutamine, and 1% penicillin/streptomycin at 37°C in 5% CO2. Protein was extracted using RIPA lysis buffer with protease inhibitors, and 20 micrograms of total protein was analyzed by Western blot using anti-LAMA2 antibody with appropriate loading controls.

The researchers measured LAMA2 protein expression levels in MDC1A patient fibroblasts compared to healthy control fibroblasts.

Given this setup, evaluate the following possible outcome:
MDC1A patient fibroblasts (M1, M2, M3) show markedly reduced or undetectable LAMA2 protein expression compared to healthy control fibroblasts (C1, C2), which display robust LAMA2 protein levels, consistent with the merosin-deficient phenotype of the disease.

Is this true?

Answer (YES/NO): NO